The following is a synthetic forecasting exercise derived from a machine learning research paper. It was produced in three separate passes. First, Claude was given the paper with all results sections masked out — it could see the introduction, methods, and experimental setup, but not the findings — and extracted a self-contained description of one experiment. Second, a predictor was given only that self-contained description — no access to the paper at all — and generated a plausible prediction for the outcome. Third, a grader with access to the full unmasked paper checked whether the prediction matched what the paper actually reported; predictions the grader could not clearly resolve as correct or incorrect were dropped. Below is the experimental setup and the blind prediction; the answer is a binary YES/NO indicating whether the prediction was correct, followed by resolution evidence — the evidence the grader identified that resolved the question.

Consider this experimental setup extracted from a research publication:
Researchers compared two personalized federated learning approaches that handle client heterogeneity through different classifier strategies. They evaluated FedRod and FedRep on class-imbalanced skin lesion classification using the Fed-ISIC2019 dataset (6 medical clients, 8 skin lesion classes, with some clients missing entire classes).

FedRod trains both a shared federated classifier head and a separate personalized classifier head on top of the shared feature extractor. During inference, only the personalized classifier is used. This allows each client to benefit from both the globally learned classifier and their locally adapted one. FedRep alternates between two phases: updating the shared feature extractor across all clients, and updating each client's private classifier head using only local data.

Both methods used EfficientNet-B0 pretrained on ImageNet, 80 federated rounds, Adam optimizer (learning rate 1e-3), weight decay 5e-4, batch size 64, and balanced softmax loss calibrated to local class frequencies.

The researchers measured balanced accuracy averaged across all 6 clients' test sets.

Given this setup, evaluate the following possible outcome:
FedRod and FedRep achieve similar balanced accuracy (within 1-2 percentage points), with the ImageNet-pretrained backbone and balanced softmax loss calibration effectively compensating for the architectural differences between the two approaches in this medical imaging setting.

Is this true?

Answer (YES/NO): NO